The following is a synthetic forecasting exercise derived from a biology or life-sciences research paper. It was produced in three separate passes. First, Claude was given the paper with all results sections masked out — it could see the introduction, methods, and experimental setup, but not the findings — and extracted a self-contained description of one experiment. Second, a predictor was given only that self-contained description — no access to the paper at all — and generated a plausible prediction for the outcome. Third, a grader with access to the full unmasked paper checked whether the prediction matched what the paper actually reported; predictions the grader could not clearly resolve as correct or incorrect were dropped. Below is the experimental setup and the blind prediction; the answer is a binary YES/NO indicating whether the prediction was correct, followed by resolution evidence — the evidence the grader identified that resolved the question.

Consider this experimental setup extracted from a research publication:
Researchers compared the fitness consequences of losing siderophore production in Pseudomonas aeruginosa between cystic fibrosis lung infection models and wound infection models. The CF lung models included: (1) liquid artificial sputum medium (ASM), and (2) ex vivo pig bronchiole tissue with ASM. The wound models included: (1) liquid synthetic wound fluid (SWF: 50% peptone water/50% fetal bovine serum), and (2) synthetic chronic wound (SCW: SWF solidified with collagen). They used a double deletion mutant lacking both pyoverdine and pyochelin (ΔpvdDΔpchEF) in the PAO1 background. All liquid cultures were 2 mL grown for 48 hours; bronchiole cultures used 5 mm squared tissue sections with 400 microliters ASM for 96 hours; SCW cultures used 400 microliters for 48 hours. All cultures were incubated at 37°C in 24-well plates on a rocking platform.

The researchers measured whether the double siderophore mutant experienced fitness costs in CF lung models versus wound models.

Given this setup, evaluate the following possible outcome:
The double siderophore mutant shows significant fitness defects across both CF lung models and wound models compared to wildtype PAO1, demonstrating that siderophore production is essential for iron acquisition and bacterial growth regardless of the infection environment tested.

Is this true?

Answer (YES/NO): NO